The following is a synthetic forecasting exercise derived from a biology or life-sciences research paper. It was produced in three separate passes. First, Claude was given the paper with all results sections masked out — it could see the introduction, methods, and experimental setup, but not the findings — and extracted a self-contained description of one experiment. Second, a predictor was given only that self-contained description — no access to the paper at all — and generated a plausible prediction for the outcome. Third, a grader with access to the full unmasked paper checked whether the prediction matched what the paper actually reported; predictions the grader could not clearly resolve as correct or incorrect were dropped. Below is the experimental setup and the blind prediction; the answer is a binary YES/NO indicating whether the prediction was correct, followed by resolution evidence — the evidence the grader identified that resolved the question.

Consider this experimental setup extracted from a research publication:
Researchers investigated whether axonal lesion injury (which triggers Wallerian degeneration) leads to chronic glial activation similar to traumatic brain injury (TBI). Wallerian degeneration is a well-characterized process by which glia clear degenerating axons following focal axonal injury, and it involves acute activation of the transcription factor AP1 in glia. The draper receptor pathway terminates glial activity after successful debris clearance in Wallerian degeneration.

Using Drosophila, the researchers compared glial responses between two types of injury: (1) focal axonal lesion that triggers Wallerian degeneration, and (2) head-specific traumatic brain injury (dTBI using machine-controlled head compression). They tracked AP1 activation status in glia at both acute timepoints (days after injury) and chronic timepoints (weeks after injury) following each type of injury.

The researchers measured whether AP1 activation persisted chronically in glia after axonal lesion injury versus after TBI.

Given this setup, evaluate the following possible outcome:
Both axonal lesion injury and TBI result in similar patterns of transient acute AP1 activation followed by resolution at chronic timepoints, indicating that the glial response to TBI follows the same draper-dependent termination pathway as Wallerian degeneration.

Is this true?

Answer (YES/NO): NO